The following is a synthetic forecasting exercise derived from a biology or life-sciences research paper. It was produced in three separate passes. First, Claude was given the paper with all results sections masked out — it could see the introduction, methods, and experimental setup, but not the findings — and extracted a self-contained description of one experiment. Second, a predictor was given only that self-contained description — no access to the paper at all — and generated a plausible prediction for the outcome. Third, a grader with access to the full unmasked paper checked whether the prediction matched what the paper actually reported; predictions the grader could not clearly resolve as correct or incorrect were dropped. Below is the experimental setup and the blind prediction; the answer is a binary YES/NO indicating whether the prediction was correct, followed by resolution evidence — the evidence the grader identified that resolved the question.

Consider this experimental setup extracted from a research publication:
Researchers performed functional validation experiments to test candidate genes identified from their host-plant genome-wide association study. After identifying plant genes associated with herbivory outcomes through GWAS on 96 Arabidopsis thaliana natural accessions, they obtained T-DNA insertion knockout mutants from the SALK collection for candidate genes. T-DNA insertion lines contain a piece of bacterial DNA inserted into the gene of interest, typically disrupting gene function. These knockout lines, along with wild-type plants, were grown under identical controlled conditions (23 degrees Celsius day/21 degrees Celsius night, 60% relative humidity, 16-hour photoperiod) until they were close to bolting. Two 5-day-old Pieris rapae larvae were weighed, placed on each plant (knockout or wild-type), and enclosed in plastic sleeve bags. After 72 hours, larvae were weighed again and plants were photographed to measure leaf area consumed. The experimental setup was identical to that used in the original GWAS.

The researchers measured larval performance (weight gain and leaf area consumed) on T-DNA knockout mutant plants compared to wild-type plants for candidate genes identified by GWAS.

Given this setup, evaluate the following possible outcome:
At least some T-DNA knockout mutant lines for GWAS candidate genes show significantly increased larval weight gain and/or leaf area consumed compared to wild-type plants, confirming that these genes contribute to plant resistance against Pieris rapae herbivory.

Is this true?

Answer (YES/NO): YES